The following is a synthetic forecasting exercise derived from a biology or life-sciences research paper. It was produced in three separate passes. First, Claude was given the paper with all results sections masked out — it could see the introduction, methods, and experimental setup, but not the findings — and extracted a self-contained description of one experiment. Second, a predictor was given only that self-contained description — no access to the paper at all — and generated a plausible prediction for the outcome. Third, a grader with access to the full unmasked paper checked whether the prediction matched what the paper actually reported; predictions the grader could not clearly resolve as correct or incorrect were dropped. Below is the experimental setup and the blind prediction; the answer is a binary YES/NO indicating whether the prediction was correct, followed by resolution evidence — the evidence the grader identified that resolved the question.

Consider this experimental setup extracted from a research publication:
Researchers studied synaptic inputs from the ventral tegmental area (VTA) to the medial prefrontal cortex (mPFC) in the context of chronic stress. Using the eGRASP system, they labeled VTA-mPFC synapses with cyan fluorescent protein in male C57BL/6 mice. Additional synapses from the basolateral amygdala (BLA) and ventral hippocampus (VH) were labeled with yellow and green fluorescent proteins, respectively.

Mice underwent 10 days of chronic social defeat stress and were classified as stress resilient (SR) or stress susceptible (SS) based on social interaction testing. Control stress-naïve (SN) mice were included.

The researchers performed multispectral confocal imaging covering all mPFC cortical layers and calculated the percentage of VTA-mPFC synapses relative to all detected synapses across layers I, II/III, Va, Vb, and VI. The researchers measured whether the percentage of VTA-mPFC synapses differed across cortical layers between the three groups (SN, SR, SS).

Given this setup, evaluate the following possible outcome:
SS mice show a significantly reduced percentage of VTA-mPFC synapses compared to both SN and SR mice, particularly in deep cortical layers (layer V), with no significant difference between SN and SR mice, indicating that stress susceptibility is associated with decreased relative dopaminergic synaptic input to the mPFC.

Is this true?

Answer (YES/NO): NO